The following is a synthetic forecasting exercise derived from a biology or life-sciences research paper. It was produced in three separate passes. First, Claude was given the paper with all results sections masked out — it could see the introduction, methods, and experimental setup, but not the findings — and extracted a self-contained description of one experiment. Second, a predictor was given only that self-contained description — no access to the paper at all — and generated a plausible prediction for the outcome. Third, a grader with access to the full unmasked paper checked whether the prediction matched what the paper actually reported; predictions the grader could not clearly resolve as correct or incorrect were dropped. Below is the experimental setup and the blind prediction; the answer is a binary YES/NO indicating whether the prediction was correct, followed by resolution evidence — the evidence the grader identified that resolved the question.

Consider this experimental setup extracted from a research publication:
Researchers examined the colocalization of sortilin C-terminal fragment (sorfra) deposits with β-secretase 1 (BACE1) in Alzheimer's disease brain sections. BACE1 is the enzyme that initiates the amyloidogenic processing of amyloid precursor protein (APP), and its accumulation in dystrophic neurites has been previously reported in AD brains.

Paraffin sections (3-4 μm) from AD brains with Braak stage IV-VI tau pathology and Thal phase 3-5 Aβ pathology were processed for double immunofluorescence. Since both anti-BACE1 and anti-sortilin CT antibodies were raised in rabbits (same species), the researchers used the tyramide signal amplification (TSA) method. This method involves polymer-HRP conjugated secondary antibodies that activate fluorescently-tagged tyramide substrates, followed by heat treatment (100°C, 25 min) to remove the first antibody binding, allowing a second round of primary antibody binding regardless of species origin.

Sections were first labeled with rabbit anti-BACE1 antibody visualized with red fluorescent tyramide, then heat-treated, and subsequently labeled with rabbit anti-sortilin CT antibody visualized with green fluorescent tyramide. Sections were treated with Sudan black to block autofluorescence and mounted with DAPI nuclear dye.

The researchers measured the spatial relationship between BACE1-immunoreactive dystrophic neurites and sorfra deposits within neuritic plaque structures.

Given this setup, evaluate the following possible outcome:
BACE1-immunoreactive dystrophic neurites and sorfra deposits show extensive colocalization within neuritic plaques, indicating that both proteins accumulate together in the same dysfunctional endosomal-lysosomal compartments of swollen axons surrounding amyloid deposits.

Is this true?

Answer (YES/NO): NO